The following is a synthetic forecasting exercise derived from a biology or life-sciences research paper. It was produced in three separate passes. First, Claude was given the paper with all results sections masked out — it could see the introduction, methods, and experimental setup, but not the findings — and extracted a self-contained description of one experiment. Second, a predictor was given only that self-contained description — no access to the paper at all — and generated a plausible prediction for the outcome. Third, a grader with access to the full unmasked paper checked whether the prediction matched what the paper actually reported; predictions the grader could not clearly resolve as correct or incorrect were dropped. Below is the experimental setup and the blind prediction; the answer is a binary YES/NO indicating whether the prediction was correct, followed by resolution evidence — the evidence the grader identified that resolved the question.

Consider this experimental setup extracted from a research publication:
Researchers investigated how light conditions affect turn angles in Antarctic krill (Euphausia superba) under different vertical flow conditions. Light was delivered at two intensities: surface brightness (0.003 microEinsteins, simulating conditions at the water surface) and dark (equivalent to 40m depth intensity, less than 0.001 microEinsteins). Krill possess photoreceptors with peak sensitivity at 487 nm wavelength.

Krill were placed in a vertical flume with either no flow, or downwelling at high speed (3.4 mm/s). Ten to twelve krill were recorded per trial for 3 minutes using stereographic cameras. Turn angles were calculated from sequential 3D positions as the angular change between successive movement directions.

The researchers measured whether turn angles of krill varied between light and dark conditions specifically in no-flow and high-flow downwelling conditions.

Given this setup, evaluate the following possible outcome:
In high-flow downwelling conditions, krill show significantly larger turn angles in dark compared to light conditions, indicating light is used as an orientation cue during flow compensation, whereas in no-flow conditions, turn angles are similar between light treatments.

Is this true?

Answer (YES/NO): NO